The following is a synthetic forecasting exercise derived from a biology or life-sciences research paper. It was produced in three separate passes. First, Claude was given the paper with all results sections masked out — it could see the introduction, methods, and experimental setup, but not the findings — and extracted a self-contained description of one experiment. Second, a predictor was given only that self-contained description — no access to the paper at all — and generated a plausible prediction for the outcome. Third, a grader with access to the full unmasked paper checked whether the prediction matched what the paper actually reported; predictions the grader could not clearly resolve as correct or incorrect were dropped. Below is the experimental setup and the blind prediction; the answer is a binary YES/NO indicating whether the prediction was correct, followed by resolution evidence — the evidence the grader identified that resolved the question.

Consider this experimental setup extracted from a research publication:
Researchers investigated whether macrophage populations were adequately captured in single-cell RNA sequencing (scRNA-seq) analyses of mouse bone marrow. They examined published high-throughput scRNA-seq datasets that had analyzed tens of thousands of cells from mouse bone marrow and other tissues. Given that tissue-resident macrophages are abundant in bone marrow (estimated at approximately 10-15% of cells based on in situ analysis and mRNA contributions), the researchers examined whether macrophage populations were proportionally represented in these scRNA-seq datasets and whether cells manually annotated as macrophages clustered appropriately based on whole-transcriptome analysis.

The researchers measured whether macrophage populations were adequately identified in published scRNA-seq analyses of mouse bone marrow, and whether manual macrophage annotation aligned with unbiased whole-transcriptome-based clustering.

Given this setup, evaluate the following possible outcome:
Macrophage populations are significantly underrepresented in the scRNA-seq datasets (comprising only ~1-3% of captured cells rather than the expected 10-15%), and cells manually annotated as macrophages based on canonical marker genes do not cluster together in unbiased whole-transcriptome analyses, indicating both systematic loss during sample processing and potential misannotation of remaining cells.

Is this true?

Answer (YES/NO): YES